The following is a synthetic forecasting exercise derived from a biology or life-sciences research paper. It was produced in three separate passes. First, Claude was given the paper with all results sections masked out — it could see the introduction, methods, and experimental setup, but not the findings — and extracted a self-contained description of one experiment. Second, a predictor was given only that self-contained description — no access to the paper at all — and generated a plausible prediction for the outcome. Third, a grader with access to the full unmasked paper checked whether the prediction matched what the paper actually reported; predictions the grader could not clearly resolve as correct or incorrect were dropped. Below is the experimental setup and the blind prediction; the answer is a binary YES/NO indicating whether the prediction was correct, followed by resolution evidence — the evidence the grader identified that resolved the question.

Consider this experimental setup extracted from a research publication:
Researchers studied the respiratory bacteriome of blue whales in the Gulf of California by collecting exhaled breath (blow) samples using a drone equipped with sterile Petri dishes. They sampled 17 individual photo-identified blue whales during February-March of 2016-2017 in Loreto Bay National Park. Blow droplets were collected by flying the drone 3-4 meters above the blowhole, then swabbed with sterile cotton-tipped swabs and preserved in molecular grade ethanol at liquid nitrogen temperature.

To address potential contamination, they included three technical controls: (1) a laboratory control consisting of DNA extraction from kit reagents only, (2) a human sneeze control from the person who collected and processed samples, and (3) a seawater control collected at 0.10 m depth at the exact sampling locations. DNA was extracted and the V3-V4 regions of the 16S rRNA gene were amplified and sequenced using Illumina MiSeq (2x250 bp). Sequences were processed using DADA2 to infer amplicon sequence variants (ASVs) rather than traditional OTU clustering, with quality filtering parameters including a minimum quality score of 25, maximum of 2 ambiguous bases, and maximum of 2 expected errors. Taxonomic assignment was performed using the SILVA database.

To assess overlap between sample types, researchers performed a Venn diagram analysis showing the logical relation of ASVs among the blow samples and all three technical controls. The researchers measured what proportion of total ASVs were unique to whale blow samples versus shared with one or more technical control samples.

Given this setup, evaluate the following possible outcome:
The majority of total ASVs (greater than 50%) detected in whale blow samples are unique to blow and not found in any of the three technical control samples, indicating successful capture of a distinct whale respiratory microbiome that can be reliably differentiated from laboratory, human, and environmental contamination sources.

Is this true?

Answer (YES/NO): YES